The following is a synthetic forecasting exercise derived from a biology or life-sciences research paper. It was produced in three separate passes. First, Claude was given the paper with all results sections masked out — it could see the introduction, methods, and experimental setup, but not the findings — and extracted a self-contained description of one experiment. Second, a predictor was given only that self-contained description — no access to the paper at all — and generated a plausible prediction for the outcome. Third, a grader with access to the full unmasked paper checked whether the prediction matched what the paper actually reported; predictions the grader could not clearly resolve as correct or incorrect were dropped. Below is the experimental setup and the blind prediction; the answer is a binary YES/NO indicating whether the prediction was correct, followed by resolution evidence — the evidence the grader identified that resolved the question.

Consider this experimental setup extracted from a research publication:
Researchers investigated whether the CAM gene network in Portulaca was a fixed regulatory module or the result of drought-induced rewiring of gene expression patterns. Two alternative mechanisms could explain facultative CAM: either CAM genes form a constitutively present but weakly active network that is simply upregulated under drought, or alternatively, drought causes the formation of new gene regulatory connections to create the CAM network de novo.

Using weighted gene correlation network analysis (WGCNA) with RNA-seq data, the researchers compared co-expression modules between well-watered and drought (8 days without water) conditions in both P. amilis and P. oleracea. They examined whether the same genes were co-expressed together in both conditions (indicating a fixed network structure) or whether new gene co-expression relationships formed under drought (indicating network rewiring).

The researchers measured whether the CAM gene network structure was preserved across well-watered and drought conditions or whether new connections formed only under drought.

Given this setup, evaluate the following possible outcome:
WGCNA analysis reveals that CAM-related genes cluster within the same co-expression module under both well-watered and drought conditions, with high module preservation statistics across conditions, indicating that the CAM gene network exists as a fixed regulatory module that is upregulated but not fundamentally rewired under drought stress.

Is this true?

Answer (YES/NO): YES